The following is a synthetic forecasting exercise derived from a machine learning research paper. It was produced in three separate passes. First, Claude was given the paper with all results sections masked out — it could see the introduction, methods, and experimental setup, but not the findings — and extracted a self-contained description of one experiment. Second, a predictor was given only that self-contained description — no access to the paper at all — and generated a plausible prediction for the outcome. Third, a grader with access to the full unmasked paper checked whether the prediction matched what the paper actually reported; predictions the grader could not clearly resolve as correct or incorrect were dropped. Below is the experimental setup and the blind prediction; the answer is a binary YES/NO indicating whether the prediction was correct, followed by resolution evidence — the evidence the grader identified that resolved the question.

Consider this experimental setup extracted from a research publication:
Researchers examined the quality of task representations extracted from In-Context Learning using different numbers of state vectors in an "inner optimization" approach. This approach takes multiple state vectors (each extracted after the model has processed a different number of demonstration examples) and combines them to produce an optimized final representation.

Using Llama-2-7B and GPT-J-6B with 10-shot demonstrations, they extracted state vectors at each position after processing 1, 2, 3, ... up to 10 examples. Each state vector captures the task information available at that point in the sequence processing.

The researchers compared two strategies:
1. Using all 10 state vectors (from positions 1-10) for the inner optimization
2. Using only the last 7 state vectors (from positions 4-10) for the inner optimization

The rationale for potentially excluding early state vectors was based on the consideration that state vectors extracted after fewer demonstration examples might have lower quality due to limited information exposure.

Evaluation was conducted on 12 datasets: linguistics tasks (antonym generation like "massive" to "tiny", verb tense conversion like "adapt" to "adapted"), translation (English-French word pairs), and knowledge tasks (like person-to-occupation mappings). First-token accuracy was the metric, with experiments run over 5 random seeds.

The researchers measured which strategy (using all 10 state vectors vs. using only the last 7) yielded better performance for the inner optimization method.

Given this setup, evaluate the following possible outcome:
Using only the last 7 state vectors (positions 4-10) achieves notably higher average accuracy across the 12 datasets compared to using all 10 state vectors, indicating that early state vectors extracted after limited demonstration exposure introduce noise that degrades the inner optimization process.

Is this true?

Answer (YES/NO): YES